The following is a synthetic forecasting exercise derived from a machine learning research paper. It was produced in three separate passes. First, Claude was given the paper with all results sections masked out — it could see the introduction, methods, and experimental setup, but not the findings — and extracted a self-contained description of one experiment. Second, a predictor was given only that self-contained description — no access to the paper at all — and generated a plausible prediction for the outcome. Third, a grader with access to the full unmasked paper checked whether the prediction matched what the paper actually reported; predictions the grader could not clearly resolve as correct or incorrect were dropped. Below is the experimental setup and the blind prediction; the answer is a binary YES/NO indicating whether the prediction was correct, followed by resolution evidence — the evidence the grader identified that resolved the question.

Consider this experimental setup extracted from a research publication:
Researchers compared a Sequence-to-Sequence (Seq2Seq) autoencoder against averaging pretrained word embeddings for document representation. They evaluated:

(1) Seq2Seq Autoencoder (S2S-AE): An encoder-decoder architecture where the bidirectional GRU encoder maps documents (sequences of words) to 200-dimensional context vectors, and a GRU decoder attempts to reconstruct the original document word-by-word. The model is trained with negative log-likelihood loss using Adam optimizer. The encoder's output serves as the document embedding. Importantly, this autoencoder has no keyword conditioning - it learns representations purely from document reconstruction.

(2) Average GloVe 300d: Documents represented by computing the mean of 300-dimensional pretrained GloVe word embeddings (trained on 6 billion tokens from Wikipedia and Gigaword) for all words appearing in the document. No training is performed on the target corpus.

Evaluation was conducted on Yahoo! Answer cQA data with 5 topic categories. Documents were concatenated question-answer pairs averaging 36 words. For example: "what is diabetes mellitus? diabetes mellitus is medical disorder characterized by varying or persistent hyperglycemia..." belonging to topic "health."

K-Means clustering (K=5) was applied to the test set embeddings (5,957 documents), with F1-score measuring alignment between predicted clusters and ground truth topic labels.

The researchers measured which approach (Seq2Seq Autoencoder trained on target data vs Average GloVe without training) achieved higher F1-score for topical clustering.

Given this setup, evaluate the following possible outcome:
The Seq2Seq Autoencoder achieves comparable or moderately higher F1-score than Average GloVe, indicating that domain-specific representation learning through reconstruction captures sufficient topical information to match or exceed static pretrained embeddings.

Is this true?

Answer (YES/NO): NO